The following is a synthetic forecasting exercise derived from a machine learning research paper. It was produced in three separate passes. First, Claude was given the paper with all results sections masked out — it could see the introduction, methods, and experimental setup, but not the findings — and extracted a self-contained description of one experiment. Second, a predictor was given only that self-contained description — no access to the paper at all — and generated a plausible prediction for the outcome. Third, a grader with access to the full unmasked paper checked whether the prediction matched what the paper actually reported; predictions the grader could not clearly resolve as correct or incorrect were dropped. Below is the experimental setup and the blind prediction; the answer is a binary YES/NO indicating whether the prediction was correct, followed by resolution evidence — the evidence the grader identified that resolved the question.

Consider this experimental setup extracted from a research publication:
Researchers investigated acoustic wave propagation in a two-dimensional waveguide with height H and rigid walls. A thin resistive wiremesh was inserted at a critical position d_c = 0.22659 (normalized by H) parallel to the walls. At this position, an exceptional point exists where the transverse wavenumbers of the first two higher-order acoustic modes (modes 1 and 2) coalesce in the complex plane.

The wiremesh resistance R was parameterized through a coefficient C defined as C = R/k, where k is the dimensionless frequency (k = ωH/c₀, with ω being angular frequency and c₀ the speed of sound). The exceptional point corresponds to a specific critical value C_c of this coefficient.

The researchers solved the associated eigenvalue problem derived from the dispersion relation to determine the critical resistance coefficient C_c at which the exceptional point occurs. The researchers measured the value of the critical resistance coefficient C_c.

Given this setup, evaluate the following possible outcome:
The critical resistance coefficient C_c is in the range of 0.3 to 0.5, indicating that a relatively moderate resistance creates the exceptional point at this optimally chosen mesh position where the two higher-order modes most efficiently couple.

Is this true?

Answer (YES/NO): YES